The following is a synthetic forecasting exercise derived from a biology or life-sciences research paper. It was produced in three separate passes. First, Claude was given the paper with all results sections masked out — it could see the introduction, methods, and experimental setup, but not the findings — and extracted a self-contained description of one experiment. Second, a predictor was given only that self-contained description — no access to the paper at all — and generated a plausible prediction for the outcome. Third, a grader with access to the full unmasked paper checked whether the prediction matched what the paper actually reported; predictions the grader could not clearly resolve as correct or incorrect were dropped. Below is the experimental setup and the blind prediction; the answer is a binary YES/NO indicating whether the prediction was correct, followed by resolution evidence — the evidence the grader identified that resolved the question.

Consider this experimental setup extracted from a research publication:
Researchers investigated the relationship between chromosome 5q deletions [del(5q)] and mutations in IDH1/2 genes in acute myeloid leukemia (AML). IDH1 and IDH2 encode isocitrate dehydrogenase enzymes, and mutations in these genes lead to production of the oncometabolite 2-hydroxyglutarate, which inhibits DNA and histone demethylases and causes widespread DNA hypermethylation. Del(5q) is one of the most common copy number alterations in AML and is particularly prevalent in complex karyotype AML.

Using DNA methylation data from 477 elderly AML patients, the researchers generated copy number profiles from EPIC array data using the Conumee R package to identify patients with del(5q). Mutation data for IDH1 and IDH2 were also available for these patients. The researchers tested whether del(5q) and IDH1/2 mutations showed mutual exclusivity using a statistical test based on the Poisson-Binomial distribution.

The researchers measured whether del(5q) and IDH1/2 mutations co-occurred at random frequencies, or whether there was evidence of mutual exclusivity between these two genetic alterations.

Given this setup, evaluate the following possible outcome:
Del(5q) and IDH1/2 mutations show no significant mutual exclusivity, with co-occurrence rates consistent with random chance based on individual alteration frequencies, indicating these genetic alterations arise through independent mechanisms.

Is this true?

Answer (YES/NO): NO